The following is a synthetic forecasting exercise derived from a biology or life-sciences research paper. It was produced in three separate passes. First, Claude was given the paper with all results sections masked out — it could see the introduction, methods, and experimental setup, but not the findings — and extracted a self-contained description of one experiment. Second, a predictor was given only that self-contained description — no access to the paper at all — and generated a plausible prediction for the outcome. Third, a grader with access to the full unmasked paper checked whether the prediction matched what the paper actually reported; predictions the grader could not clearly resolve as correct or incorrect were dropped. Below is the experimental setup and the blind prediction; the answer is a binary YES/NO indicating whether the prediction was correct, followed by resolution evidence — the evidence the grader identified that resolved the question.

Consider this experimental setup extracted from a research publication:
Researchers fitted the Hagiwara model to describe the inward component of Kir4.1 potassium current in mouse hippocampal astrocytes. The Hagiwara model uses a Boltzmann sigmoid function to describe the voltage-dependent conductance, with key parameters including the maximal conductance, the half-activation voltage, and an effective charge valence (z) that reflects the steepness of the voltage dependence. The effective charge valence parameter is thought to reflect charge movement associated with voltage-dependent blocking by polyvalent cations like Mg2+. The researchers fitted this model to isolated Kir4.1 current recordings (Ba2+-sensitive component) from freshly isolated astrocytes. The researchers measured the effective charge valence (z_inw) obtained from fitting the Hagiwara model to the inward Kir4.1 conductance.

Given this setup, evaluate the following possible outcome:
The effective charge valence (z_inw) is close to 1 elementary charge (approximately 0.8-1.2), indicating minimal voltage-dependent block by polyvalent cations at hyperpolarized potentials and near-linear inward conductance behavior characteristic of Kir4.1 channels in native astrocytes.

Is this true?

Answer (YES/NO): NO